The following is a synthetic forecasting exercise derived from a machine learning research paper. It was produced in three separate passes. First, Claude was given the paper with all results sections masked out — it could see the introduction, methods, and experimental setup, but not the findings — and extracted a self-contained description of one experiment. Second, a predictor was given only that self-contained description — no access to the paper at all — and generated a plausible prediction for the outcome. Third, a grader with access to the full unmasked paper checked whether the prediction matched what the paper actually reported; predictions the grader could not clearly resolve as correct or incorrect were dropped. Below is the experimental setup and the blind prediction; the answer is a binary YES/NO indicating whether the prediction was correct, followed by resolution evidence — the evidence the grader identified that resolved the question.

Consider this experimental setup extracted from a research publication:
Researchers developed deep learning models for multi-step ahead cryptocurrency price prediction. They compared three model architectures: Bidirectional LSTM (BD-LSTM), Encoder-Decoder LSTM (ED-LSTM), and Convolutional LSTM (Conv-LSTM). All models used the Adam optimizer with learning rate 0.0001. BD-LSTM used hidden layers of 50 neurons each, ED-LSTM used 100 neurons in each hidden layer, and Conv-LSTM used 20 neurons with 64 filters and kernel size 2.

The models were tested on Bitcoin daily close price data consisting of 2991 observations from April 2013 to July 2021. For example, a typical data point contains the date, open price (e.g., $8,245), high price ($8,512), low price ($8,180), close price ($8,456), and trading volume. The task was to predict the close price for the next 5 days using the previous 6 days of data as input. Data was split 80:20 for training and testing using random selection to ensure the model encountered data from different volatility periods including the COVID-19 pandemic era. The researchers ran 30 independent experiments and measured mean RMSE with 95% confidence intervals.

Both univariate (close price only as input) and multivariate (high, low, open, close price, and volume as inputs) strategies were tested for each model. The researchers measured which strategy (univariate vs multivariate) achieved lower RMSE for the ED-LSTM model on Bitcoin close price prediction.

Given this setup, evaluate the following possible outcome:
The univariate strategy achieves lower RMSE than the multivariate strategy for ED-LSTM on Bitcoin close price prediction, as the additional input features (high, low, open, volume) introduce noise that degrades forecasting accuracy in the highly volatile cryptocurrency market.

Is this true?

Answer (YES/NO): YES